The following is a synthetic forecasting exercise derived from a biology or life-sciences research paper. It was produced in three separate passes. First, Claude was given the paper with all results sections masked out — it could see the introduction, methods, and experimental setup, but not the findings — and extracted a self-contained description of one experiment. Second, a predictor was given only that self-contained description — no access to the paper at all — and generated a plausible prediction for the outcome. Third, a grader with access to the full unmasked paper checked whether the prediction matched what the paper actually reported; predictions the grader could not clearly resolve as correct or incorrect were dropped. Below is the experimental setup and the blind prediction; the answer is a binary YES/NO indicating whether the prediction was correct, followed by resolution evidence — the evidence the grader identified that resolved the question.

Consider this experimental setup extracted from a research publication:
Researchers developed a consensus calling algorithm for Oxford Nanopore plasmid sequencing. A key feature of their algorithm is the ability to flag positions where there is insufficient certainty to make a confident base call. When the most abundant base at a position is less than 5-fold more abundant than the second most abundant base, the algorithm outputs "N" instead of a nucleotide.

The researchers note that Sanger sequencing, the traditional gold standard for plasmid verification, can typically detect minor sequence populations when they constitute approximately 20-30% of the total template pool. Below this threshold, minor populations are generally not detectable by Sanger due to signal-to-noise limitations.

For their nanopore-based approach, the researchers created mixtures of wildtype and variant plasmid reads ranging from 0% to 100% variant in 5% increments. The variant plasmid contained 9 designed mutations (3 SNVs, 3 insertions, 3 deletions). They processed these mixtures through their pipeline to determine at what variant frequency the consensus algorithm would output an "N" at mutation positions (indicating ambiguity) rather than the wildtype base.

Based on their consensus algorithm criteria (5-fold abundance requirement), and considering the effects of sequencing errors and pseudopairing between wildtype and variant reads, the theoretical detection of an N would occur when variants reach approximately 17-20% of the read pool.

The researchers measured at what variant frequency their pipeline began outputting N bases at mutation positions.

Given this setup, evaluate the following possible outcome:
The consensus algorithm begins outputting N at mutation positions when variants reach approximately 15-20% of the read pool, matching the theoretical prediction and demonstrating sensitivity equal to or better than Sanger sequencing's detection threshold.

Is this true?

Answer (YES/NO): NO